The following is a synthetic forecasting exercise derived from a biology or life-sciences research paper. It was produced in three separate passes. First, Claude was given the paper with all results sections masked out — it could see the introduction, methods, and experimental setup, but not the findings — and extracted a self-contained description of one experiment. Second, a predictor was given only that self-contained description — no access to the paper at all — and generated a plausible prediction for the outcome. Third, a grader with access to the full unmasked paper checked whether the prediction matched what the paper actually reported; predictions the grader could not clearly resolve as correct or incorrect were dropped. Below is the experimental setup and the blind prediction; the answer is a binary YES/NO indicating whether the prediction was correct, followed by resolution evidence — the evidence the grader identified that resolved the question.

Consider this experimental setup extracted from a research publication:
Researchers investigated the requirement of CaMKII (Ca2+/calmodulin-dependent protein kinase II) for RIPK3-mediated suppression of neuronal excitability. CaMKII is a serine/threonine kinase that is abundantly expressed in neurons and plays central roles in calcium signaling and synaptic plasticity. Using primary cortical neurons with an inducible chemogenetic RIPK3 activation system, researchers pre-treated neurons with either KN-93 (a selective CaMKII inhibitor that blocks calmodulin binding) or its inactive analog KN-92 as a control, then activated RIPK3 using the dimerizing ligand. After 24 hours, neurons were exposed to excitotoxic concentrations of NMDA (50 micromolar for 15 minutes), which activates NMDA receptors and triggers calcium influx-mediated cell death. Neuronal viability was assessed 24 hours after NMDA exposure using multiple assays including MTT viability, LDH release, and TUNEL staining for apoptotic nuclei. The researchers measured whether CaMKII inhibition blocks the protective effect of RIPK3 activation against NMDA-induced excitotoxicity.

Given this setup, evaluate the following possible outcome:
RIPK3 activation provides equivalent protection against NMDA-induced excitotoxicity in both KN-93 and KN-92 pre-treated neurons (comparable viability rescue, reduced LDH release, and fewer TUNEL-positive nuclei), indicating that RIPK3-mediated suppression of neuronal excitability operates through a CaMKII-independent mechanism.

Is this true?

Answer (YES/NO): NO